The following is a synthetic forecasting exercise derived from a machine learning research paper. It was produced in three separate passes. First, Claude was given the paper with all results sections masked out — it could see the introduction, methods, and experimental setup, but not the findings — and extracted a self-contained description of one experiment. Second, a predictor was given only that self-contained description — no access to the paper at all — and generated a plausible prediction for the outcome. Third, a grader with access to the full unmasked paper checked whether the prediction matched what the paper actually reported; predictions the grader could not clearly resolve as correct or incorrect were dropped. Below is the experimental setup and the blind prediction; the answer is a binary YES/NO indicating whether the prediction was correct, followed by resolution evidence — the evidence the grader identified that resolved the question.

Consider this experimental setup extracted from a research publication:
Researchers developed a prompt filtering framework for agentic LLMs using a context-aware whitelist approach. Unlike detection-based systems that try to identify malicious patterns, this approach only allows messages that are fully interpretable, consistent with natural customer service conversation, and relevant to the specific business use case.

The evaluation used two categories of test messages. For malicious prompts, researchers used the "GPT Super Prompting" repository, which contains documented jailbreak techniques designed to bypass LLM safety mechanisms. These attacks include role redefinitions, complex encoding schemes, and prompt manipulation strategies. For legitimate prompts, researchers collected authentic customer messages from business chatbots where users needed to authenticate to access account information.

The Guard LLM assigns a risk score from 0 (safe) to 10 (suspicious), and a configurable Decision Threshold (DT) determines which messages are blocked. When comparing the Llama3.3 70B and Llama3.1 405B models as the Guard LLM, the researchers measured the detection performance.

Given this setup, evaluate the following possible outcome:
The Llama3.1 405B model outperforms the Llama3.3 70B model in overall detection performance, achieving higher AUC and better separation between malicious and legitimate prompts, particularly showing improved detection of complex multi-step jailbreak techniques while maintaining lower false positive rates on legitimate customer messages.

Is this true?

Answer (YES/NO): NO